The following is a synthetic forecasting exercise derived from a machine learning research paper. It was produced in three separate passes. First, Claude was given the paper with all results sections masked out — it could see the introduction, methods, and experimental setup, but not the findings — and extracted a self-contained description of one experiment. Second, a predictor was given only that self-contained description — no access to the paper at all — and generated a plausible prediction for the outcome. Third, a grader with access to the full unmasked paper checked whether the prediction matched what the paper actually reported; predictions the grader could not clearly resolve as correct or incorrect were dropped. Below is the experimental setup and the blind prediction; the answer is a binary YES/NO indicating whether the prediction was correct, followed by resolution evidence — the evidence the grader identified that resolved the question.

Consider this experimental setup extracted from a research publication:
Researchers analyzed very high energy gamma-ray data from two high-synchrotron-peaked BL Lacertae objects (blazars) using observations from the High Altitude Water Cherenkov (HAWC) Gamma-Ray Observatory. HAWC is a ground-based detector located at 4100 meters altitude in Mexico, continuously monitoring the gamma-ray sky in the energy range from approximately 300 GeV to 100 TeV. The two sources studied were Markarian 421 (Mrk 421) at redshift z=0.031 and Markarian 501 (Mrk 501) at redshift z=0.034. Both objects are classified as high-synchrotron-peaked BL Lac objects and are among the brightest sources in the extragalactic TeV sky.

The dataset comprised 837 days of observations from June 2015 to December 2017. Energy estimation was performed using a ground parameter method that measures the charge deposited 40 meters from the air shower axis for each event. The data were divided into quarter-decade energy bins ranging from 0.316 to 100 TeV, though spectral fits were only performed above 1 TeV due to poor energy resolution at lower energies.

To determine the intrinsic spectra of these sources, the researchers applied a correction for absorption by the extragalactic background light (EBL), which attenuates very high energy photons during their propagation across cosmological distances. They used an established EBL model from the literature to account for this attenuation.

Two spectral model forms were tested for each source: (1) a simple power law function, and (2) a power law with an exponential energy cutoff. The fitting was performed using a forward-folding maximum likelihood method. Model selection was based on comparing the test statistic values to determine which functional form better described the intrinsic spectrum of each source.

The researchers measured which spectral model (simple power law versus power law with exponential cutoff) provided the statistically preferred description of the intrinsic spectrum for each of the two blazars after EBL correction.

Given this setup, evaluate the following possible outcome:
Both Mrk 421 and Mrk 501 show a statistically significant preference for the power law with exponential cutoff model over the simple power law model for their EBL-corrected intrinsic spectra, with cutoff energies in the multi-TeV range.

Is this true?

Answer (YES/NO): NO